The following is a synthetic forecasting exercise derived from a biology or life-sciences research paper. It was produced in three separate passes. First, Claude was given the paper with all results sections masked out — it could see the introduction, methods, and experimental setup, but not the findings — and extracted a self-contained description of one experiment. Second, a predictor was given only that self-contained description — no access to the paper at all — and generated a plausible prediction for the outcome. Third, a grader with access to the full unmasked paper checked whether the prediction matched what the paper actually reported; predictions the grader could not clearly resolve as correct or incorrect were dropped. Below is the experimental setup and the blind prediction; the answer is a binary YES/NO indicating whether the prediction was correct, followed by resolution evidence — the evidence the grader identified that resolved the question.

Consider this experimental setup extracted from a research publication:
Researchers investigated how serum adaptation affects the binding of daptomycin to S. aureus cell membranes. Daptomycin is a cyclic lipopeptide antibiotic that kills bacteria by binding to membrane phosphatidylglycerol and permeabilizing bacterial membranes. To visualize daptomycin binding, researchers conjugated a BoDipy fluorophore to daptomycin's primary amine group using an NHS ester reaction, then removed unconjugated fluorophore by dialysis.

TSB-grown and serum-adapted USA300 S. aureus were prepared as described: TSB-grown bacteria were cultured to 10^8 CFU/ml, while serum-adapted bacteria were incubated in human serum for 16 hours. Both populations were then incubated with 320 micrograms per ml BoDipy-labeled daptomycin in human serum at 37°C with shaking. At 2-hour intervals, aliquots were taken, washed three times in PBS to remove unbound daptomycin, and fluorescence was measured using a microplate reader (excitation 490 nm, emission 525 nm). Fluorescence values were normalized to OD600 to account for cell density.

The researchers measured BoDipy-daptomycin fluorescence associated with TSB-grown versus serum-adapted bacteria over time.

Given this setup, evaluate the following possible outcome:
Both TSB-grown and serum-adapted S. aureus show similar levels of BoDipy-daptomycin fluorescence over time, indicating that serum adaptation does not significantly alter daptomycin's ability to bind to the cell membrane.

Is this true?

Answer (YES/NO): NO